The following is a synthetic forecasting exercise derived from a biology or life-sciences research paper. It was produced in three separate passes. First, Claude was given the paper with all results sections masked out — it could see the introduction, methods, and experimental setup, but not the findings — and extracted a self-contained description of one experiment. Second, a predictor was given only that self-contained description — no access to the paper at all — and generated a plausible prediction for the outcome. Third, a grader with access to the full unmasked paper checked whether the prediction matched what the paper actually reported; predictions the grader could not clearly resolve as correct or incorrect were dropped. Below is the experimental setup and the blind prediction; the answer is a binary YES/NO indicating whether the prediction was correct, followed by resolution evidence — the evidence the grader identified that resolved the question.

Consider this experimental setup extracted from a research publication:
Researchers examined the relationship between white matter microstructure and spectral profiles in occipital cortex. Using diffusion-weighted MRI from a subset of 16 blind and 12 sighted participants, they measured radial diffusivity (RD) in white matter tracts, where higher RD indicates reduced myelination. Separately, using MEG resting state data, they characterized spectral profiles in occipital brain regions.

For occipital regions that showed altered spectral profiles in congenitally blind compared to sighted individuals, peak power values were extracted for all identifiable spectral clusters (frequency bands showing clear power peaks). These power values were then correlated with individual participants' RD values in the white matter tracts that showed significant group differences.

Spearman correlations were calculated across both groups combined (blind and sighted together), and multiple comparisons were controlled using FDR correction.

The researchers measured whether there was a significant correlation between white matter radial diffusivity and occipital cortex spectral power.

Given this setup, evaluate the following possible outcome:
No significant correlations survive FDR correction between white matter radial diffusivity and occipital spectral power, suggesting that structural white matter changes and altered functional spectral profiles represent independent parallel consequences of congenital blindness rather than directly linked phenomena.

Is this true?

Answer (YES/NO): NO